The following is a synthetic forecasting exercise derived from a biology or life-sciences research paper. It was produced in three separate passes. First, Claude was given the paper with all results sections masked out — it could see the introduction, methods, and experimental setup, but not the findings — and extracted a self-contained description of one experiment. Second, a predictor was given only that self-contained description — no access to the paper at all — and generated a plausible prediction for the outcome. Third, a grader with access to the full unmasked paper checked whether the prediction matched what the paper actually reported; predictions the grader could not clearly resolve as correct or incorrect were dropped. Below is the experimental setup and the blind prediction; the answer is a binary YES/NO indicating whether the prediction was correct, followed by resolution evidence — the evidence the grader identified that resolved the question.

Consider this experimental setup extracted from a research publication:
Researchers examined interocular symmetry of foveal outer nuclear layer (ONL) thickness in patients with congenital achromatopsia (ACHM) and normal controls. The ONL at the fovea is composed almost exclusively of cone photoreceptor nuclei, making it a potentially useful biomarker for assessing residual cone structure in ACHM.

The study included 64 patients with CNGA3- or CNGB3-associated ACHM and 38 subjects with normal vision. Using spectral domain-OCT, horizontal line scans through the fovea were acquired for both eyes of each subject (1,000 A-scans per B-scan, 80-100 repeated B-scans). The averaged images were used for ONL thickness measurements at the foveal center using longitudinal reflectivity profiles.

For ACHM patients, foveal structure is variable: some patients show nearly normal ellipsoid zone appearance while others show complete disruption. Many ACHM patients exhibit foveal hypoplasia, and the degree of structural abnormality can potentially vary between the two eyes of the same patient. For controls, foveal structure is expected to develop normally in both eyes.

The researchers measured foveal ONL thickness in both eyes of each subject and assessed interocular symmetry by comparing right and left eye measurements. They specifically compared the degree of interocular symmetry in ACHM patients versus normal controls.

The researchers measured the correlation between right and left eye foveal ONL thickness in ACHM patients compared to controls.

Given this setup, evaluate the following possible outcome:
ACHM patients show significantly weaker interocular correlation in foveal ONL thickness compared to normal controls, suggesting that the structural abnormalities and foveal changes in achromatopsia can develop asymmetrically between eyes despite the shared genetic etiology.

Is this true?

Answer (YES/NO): NO